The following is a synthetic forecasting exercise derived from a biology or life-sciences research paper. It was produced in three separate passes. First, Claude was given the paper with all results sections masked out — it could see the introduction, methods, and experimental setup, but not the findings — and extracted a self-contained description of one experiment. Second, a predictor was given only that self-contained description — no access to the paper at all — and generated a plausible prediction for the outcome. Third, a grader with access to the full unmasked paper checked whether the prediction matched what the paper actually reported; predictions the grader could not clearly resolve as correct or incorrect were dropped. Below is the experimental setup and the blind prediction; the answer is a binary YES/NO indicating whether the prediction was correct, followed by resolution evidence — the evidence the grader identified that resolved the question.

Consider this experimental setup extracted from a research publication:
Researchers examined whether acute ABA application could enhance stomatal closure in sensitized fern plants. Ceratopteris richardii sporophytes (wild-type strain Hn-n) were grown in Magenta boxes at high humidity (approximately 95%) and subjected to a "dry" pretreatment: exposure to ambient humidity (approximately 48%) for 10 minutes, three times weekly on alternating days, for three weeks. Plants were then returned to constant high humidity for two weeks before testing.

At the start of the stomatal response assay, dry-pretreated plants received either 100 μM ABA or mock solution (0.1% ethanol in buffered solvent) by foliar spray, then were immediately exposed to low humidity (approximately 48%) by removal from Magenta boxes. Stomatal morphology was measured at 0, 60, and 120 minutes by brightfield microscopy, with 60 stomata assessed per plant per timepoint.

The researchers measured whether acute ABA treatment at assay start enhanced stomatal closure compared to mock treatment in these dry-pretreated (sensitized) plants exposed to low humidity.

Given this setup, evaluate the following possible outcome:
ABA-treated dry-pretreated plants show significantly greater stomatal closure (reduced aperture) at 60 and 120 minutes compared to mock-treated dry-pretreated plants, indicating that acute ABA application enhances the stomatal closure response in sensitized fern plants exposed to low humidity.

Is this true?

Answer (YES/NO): YES